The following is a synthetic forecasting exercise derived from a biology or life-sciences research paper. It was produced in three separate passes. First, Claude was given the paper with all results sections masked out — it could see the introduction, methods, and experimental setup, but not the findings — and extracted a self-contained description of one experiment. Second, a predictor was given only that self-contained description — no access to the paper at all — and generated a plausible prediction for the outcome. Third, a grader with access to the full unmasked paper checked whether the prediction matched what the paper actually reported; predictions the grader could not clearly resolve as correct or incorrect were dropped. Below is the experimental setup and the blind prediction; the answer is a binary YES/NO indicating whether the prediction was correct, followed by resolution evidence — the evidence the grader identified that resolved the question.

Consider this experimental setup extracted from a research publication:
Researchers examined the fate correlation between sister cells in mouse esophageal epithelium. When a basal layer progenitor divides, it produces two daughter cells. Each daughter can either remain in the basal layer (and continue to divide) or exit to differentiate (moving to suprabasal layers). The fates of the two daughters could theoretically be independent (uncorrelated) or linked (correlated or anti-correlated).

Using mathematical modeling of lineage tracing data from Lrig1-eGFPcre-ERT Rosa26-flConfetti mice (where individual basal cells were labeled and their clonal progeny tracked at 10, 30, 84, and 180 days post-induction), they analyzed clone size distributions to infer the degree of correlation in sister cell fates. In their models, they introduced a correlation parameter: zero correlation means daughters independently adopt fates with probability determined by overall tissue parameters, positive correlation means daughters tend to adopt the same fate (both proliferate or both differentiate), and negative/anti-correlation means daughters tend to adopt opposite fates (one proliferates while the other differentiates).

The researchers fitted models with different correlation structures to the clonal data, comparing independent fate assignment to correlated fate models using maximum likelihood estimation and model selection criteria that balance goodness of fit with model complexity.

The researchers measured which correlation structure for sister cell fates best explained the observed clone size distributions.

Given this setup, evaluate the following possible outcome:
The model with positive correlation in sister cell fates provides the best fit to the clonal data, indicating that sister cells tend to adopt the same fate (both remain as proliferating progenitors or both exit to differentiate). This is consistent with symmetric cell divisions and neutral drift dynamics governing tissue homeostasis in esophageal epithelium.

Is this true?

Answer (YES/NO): NO